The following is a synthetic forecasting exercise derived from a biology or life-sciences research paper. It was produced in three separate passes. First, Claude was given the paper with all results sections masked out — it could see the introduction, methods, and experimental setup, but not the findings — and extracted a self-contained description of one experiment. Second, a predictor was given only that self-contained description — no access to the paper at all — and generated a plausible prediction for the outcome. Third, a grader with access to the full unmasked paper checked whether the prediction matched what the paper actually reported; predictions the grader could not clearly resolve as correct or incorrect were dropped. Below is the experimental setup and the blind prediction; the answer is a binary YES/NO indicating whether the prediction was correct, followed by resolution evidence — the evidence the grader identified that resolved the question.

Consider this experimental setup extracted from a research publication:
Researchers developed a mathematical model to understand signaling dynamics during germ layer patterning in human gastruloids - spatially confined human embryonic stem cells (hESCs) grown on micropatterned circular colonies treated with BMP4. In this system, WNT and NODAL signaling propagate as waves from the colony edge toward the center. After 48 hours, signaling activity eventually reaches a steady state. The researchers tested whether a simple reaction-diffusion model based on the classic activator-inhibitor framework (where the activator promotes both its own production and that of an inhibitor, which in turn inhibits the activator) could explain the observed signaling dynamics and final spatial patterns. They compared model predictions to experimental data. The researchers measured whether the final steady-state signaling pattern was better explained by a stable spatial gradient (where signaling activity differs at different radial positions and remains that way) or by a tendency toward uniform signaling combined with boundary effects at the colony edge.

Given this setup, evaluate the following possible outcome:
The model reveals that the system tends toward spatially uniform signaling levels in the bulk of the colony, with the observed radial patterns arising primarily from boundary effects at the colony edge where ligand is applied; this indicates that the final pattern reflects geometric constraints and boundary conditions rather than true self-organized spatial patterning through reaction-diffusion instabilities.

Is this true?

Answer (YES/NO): YES